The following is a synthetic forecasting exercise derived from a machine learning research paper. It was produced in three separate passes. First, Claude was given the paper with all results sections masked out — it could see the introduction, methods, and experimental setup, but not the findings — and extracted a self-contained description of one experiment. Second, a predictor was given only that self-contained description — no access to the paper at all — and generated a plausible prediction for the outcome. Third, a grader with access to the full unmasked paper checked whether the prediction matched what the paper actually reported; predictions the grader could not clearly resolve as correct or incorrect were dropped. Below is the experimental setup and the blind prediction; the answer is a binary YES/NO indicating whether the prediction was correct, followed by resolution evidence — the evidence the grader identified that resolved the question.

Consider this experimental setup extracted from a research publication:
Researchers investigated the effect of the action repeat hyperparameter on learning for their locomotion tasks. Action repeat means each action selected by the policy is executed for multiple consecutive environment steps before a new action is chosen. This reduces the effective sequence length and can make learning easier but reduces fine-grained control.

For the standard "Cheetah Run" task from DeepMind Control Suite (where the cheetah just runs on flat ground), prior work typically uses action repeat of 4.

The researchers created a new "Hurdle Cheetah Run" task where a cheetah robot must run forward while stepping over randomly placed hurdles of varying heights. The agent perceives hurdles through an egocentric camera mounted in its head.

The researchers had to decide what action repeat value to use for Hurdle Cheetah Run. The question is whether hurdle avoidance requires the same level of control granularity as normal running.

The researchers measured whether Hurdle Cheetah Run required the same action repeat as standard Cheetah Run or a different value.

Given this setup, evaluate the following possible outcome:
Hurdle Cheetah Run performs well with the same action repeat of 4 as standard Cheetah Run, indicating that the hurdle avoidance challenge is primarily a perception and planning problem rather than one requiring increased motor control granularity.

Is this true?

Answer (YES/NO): NO